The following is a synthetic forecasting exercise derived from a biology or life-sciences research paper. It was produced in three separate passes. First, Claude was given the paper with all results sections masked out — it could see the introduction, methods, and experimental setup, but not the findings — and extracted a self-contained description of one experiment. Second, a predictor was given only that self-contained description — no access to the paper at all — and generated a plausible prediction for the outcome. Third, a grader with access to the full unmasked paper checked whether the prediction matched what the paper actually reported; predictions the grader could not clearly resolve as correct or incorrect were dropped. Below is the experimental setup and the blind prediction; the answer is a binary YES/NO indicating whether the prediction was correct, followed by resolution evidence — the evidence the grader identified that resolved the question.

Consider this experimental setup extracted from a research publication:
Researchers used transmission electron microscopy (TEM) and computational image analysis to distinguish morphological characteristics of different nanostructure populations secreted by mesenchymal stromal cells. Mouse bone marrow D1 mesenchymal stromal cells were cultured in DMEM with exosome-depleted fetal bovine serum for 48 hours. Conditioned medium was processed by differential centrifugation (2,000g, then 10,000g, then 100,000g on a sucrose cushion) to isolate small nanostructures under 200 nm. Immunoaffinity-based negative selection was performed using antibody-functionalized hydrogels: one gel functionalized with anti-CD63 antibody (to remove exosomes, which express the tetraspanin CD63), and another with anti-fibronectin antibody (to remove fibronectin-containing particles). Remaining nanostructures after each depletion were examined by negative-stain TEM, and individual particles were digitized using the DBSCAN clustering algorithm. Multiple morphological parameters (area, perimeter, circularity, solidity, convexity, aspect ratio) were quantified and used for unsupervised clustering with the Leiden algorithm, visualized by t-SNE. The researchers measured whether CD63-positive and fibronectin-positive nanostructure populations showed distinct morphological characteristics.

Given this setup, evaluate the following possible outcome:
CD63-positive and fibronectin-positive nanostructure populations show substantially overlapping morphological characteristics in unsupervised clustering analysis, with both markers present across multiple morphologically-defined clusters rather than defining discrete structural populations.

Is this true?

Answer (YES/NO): NO